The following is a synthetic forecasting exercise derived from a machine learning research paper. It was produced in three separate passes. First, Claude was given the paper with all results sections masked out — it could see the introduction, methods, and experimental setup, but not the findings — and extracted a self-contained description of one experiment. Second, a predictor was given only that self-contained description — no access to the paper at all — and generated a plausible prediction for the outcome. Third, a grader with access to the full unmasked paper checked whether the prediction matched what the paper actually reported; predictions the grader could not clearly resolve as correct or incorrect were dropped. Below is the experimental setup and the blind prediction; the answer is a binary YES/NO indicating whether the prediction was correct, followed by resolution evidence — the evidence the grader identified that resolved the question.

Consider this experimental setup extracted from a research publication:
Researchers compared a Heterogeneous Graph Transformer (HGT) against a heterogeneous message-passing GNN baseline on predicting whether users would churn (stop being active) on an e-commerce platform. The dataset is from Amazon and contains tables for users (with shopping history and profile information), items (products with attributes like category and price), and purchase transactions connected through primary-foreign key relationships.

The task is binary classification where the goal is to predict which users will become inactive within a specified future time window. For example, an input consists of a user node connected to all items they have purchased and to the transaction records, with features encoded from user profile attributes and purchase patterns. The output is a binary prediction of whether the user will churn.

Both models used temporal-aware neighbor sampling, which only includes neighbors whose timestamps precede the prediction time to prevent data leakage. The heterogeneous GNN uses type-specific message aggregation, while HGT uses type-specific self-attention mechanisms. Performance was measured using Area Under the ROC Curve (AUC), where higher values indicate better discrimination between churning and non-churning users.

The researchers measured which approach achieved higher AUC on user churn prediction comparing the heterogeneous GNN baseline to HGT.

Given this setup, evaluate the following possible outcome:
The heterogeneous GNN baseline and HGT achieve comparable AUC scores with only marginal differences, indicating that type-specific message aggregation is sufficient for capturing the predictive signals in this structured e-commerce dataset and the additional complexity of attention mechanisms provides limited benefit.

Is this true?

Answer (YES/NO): NO